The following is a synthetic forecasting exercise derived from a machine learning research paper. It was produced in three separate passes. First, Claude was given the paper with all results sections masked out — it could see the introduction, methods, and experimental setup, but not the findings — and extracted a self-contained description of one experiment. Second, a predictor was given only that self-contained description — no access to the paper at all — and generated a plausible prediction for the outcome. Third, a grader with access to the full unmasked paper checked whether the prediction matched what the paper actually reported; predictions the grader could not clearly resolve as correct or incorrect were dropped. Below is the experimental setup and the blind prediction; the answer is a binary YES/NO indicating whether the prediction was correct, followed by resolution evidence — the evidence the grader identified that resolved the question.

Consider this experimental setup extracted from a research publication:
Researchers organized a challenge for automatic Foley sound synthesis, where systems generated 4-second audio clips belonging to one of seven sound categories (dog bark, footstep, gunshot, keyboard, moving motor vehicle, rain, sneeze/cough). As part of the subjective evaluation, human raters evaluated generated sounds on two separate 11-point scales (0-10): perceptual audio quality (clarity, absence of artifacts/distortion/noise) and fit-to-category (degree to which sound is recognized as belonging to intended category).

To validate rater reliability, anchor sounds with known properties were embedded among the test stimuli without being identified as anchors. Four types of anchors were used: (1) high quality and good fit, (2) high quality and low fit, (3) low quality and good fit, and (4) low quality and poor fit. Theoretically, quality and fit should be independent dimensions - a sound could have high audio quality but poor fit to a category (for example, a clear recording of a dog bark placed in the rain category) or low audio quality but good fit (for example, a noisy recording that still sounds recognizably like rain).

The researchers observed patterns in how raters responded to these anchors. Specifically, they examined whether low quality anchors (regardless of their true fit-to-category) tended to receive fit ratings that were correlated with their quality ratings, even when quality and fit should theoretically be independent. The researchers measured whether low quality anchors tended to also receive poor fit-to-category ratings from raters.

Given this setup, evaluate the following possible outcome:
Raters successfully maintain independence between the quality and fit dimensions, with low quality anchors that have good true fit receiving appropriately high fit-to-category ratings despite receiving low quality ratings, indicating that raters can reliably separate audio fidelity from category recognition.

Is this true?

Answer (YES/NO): NO